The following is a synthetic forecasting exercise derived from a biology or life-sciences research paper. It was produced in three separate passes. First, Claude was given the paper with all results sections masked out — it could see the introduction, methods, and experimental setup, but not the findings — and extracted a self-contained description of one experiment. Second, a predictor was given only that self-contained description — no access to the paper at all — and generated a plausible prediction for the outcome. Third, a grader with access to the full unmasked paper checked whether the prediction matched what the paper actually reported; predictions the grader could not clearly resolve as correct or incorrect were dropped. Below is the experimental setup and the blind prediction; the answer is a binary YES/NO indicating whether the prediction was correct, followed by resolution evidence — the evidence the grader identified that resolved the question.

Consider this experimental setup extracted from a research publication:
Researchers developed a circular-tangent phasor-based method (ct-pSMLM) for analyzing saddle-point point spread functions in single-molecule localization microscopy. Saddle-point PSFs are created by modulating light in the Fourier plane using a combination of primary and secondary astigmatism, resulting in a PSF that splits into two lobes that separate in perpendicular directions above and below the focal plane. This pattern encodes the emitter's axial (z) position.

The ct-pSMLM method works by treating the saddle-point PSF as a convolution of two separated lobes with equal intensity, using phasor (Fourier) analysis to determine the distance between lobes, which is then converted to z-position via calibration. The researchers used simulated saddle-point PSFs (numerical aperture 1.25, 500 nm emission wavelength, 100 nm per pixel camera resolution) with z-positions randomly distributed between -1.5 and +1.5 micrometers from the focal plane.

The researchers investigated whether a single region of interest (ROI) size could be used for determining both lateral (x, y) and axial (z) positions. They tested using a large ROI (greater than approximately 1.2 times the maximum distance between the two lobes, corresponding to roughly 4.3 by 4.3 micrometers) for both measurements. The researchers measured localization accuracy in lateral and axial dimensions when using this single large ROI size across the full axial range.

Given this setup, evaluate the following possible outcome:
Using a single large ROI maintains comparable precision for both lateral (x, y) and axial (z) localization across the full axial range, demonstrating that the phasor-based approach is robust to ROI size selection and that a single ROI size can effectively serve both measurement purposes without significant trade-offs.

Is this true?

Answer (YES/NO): NO